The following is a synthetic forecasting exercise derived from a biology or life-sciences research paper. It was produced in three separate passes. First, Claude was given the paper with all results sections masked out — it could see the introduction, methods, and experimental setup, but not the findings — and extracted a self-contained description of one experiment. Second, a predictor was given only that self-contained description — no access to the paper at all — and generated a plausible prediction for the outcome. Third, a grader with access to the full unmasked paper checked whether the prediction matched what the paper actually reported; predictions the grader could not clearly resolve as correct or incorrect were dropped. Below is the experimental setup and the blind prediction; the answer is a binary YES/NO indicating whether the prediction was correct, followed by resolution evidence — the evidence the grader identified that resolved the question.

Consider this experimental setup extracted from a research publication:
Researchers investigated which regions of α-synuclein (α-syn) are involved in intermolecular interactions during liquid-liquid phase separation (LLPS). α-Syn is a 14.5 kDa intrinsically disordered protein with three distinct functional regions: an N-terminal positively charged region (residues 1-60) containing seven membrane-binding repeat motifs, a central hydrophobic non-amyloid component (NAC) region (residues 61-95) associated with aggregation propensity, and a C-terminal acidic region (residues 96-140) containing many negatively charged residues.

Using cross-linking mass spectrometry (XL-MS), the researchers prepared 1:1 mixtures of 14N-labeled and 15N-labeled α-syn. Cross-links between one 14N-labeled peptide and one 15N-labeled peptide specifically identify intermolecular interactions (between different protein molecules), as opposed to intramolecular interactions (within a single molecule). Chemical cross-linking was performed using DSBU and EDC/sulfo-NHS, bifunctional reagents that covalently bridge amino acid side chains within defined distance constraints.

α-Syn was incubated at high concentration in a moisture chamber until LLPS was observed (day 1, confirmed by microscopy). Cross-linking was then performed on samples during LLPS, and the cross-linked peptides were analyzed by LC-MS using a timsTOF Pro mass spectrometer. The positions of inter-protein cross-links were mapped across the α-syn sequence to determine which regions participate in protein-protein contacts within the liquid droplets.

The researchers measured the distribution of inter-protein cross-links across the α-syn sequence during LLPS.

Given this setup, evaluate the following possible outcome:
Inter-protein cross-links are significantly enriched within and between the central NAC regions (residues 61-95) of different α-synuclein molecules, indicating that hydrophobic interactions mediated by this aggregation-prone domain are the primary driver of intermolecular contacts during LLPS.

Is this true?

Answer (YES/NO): NO